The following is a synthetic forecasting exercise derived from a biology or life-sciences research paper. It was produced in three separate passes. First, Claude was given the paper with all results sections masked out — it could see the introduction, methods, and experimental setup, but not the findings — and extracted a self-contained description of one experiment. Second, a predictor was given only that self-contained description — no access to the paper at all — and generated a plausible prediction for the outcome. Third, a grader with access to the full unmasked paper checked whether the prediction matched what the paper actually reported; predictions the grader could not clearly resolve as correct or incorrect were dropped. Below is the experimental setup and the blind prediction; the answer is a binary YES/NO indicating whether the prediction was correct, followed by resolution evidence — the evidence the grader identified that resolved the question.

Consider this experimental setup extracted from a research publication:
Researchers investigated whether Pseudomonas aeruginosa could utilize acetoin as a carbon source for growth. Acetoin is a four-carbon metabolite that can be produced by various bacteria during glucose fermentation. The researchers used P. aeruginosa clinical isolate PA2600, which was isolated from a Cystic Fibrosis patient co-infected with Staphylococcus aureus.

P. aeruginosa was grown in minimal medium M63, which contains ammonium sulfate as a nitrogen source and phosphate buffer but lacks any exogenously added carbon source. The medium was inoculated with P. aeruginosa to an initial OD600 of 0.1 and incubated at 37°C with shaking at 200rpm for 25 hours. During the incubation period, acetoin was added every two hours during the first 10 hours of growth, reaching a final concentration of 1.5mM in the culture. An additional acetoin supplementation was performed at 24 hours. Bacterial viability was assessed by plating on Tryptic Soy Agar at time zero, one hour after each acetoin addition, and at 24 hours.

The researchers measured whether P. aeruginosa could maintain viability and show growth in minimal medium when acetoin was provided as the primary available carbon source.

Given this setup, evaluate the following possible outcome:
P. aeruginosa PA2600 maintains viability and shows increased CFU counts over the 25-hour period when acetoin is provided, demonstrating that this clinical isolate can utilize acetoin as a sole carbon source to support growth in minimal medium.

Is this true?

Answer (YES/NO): YES